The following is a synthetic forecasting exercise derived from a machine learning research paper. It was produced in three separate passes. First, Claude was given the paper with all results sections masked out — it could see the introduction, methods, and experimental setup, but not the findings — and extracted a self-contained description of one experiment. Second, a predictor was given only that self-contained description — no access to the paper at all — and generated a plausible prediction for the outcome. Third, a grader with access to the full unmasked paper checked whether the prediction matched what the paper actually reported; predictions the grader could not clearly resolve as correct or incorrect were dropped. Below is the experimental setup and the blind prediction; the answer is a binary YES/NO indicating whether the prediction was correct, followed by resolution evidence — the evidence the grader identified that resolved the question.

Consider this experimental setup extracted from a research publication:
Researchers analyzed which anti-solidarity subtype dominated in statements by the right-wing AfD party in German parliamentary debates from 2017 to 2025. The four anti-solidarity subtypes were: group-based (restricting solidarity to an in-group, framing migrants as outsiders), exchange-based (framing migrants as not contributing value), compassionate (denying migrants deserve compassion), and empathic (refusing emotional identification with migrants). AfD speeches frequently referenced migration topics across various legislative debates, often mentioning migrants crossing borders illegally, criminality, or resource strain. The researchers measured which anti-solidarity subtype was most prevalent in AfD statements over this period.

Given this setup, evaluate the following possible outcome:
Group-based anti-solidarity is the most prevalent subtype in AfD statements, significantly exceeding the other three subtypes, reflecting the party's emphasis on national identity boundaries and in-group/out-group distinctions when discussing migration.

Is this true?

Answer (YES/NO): YES